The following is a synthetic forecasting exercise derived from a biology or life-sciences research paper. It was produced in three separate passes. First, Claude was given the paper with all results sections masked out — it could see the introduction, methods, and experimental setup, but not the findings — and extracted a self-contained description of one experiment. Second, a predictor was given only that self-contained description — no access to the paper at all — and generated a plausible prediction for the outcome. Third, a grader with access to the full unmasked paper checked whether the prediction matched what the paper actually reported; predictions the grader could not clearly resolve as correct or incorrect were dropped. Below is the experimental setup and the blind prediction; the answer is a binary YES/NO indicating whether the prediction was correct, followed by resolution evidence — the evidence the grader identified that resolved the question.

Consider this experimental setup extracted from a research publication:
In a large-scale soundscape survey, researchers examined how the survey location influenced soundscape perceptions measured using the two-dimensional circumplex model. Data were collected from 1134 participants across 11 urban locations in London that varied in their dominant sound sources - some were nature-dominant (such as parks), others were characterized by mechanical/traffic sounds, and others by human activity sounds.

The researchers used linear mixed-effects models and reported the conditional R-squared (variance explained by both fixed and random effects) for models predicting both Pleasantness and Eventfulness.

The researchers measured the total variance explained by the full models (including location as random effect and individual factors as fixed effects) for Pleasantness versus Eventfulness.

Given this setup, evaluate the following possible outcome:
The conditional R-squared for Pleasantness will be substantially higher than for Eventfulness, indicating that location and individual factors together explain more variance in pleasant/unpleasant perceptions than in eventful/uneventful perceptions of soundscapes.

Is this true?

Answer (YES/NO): YES